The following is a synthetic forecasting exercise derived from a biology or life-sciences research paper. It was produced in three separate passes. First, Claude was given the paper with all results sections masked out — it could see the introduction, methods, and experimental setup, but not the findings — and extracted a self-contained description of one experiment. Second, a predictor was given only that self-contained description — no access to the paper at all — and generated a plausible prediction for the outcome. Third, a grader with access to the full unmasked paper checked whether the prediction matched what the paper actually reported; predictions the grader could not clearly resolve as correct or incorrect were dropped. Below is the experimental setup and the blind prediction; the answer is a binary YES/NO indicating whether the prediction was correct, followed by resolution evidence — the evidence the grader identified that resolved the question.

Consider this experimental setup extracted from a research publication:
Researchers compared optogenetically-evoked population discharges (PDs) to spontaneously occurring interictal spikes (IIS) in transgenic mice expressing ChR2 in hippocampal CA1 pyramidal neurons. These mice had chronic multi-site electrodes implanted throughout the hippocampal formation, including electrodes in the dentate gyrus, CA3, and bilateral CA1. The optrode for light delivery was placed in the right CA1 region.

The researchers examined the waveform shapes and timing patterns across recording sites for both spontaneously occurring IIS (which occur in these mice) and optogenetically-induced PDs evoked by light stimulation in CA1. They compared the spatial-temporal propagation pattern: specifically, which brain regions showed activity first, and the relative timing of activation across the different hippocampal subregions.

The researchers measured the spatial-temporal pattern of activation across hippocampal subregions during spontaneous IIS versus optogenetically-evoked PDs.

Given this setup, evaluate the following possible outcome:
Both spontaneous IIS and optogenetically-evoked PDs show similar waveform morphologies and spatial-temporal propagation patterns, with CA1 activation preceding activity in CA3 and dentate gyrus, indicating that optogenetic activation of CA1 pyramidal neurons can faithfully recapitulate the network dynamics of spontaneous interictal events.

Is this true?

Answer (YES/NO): NO